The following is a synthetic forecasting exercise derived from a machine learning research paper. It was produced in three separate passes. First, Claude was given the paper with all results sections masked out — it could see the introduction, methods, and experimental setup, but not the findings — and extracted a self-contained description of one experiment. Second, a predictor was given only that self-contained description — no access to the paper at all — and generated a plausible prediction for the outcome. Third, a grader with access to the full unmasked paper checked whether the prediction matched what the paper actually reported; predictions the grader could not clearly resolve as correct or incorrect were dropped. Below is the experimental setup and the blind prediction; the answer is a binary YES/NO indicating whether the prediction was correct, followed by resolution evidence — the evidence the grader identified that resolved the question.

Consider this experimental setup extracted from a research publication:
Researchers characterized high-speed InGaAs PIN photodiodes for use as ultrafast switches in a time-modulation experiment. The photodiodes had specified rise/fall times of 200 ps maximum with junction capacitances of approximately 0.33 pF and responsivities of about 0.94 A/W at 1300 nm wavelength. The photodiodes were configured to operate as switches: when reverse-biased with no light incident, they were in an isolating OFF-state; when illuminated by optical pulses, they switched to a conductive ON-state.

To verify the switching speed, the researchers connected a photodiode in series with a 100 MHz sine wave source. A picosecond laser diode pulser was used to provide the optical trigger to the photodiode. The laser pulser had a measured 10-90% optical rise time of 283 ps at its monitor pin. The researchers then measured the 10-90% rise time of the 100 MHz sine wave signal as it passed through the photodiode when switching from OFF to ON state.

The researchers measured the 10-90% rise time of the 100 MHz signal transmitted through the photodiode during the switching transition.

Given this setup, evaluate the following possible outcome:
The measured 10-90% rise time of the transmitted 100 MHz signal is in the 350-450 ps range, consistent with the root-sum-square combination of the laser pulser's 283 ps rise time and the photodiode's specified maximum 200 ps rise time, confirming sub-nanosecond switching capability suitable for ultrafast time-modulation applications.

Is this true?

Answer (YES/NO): NO